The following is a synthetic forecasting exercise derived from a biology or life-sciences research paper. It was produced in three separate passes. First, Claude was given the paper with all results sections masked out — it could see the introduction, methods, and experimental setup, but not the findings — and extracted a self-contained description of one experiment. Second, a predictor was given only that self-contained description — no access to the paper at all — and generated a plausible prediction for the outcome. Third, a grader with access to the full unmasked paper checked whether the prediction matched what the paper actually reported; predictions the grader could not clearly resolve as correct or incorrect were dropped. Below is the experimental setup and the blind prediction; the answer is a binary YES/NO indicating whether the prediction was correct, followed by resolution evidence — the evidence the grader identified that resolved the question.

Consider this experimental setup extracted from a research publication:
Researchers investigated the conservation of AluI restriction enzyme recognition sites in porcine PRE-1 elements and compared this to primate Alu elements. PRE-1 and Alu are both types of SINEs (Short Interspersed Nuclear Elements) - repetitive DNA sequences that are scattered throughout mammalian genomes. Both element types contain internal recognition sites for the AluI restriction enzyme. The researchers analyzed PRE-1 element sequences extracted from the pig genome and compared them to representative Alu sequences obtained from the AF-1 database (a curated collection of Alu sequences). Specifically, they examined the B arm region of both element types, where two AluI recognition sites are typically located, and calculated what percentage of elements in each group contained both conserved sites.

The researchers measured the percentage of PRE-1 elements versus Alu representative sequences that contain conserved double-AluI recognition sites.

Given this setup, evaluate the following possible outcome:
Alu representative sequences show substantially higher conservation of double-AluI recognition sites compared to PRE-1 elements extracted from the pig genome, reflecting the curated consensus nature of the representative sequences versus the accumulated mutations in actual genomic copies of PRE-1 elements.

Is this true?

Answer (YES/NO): NO